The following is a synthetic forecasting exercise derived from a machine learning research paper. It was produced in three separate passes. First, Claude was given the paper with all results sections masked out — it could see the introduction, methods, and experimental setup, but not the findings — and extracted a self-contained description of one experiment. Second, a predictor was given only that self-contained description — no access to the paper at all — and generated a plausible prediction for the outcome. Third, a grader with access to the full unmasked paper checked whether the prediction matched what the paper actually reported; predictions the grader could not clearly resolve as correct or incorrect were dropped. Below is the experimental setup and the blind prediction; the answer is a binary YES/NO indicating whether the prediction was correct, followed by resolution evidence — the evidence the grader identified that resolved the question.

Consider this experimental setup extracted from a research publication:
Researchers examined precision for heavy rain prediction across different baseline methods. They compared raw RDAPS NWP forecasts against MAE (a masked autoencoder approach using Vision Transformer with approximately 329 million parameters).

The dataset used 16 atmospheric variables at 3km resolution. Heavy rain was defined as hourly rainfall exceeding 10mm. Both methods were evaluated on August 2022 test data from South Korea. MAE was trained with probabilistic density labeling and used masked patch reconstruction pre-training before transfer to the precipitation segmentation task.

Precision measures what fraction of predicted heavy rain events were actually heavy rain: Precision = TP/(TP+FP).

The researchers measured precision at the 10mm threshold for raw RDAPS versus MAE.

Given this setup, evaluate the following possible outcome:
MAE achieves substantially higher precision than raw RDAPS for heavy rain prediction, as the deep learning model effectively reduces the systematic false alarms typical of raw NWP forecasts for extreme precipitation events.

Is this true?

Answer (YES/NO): YES